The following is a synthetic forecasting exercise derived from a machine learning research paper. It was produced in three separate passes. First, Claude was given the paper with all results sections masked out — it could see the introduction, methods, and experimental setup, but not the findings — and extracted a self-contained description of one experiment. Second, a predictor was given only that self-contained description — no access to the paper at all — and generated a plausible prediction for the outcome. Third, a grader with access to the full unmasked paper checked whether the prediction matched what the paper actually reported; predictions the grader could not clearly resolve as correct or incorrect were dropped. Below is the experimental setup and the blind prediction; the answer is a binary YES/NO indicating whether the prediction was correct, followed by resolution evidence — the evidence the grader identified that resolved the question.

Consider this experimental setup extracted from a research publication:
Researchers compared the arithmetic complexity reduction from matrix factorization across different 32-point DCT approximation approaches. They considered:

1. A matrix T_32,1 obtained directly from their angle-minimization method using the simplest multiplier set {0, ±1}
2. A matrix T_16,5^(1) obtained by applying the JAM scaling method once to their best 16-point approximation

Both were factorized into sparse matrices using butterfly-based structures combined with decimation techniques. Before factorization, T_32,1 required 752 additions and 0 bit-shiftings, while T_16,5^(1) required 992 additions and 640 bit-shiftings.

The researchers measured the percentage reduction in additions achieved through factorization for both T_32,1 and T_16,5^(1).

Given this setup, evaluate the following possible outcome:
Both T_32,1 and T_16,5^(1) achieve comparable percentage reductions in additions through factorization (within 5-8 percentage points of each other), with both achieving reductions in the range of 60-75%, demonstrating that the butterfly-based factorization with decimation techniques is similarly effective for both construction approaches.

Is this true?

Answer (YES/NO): NO